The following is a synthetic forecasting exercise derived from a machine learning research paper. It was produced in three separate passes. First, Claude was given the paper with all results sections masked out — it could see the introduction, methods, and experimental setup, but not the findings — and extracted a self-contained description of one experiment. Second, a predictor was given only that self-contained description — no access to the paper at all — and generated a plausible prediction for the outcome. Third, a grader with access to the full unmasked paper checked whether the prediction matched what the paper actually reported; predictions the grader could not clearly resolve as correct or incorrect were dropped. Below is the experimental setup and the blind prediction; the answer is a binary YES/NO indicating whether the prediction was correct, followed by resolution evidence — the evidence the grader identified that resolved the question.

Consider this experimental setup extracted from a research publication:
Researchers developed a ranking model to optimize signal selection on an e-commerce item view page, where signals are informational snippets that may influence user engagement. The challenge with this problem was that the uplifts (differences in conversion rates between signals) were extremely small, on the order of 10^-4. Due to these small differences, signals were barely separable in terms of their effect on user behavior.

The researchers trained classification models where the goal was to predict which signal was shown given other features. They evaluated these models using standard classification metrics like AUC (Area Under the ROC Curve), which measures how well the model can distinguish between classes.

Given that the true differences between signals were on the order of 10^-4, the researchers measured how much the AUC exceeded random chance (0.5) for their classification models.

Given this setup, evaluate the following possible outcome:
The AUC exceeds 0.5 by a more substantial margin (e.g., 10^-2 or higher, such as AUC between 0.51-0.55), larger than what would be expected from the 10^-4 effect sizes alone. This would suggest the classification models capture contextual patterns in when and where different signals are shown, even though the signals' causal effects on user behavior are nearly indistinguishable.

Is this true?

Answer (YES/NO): NO